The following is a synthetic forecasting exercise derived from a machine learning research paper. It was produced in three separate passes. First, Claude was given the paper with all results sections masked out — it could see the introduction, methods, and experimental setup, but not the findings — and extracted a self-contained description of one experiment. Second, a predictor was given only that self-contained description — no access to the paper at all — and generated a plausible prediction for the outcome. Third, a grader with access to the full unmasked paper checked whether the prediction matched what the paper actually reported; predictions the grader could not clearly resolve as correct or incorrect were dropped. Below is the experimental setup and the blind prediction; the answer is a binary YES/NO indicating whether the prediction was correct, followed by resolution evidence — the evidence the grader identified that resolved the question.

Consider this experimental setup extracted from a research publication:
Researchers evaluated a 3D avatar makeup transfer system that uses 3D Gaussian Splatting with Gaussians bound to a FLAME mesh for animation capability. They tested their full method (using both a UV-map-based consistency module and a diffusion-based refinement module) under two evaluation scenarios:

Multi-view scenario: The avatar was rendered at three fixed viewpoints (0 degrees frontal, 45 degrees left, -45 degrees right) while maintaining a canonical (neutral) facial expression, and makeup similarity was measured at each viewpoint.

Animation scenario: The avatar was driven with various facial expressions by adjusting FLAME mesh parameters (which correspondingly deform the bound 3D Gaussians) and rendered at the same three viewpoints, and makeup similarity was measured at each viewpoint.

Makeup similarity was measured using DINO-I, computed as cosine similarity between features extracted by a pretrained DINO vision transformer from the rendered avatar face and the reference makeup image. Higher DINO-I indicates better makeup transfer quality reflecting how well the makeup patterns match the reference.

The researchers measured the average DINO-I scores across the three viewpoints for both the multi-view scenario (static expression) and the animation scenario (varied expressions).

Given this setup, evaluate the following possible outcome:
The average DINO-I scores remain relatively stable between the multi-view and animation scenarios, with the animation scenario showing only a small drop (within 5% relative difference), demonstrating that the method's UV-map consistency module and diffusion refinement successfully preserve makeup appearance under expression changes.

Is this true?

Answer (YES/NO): YES